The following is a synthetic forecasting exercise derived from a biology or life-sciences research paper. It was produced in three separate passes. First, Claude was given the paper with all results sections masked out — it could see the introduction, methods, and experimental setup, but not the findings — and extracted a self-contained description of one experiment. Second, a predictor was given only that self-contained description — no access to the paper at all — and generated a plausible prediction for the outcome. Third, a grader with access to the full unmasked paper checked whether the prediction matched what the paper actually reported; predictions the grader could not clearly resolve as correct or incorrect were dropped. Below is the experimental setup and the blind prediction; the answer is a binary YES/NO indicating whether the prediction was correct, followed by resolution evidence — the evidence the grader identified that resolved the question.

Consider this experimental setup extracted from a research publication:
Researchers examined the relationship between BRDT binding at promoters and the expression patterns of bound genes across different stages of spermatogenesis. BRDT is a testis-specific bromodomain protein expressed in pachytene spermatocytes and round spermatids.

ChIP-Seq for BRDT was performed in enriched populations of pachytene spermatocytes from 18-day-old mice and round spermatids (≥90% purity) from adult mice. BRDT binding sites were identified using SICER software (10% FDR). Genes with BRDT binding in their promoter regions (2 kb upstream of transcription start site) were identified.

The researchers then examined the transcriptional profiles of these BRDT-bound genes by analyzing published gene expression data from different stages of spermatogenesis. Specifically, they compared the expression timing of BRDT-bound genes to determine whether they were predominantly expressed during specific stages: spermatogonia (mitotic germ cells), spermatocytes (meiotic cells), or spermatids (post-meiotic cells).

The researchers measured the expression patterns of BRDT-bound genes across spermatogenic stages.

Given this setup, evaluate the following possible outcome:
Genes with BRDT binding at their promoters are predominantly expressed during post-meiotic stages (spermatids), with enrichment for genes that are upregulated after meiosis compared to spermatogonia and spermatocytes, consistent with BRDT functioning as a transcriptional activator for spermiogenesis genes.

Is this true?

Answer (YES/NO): NO